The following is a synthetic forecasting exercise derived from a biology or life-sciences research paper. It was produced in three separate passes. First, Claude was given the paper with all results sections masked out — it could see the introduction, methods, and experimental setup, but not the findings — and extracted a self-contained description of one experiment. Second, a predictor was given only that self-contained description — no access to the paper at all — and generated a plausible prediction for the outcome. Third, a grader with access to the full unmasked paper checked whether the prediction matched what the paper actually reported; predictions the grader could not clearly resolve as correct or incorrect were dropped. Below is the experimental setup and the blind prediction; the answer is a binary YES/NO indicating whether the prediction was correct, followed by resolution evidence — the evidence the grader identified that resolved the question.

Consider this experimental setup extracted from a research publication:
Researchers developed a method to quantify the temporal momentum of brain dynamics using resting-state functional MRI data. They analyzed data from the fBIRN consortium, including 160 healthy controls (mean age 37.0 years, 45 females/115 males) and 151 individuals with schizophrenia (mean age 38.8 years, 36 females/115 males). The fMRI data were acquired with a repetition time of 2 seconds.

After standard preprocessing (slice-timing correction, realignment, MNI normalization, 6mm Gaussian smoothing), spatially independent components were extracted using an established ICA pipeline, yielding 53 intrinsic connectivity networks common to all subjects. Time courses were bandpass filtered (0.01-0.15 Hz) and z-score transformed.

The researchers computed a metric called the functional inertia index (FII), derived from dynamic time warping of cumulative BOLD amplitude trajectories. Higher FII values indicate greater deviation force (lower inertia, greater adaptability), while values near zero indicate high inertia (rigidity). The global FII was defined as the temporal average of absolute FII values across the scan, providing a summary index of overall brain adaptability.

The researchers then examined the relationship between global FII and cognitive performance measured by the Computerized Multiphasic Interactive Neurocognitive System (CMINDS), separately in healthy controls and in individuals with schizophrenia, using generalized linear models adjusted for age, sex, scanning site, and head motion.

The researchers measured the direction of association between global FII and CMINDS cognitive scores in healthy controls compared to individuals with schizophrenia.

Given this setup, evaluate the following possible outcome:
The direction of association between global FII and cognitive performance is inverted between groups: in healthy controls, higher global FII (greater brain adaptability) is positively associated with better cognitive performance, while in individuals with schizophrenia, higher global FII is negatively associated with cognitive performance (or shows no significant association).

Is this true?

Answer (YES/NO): NO